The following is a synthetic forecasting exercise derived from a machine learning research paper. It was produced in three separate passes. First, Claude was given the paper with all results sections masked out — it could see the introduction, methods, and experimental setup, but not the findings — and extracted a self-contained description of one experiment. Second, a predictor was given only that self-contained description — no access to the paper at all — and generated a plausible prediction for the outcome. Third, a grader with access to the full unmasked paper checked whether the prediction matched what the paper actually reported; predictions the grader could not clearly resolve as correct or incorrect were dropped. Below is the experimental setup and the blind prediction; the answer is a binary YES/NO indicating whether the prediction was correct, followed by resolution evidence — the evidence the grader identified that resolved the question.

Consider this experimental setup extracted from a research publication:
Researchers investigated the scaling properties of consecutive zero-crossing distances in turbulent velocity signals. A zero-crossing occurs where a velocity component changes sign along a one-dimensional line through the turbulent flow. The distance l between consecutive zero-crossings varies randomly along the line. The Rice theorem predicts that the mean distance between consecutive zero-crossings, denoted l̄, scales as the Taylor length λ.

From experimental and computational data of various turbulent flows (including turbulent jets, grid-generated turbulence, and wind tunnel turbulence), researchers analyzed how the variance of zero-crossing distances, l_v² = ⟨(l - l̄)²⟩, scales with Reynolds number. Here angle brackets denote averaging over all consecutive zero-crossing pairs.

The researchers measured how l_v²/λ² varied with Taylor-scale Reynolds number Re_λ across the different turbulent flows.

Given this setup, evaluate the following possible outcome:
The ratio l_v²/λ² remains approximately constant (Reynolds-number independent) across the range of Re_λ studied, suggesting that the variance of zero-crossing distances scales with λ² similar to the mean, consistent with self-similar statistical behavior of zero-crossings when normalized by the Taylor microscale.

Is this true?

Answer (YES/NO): NO